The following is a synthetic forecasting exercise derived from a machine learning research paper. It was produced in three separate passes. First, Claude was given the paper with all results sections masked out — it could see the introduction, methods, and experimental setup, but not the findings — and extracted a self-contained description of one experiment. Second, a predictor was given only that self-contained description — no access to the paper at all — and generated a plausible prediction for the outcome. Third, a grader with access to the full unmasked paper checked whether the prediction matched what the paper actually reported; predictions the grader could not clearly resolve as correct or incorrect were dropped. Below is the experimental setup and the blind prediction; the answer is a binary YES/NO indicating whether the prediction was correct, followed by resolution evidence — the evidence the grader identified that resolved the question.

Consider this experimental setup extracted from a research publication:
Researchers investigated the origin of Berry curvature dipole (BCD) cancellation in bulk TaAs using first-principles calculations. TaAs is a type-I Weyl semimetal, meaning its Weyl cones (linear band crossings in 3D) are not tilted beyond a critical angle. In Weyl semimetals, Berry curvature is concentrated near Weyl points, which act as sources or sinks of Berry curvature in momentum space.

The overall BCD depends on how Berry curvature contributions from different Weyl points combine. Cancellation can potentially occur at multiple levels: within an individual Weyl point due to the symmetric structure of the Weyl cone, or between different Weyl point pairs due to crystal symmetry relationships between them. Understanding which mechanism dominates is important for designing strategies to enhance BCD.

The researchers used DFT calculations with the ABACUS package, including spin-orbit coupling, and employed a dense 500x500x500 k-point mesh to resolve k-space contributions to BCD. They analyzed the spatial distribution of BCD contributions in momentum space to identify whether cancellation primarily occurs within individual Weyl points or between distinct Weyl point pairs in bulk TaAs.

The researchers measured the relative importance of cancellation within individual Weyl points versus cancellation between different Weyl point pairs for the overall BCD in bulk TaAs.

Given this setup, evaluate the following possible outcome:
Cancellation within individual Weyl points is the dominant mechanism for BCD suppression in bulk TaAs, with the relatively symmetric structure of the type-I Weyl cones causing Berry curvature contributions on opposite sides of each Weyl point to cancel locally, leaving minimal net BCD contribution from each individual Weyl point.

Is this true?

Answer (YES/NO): NO